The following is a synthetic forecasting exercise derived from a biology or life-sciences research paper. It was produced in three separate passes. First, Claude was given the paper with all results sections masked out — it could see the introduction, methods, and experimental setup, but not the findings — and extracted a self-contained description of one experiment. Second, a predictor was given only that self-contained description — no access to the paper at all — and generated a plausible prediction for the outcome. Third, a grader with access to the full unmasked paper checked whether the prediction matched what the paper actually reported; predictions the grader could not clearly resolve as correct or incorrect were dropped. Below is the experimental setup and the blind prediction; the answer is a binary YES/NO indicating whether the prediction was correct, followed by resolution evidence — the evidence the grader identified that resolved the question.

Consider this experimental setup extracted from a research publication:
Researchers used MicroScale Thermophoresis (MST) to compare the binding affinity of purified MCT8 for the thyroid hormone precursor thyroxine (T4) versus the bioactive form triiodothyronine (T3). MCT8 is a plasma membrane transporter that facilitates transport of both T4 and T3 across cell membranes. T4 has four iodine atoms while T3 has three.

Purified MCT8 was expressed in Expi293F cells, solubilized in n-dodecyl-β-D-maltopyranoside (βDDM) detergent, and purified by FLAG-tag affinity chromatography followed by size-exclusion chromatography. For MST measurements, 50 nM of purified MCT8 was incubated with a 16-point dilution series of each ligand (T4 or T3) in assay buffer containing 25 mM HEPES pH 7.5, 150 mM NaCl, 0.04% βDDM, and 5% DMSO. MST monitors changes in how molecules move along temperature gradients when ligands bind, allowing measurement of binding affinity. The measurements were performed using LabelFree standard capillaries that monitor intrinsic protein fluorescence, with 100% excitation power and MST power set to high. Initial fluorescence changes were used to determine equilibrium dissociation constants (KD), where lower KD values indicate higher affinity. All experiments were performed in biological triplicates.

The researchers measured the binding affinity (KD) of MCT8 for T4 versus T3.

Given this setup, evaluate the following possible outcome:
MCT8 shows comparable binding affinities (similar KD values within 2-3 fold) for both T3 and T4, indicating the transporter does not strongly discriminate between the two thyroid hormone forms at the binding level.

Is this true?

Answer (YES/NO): YES